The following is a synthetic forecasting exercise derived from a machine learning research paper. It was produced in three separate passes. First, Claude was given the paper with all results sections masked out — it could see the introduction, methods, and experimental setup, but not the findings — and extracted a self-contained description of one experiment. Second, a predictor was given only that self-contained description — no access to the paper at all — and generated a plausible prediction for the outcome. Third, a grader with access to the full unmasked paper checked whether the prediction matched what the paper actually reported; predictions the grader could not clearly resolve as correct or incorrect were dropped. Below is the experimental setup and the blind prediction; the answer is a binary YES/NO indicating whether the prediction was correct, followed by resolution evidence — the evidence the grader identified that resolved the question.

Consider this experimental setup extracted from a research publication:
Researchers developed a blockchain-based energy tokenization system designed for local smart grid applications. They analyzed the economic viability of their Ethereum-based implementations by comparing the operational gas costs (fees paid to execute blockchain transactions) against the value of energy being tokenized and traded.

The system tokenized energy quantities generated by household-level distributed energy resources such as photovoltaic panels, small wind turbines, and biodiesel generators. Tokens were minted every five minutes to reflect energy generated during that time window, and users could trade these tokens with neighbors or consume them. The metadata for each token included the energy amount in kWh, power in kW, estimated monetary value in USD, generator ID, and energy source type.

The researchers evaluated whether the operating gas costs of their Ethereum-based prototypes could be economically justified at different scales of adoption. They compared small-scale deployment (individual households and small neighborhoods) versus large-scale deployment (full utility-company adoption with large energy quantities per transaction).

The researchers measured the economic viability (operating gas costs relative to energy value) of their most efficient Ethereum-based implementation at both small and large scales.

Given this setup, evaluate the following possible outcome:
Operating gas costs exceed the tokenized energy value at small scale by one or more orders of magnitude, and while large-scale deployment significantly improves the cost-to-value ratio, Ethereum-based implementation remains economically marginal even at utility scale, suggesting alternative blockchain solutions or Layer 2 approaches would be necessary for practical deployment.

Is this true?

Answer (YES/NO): NO